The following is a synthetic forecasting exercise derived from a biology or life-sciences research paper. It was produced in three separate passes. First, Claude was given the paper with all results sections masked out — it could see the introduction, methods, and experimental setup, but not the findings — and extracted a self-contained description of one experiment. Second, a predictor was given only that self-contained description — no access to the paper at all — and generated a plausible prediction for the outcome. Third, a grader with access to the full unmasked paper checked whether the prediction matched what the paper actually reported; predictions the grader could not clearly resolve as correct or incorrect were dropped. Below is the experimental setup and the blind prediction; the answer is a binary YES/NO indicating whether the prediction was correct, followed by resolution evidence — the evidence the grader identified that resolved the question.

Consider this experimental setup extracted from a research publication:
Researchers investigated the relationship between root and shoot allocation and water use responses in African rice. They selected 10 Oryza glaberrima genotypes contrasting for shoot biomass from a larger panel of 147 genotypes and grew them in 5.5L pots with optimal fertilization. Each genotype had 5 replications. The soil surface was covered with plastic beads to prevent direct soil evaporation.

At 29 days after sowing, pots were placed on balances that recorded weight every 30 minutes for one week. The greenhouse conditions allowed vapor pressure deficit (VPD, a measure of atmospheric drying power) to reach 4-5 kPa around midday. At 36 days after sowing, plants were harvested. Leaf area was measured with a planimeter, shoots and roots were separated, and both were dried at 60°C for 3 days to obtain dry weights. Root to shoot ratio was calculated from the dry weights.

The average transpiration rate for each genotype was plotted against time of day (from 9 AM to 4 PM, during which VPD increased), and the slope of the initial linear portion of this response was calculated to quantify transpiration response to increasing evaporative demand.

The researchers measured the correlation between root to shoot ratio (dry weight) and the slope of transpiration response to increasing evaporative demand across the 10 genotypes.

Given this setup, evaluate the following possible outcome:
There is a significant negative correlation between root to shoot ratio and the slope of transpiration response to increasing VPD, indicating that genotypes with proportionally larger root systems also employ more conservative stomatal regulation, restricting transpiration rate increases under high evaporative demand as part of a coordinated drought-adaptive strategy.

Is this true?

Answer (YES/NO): NO